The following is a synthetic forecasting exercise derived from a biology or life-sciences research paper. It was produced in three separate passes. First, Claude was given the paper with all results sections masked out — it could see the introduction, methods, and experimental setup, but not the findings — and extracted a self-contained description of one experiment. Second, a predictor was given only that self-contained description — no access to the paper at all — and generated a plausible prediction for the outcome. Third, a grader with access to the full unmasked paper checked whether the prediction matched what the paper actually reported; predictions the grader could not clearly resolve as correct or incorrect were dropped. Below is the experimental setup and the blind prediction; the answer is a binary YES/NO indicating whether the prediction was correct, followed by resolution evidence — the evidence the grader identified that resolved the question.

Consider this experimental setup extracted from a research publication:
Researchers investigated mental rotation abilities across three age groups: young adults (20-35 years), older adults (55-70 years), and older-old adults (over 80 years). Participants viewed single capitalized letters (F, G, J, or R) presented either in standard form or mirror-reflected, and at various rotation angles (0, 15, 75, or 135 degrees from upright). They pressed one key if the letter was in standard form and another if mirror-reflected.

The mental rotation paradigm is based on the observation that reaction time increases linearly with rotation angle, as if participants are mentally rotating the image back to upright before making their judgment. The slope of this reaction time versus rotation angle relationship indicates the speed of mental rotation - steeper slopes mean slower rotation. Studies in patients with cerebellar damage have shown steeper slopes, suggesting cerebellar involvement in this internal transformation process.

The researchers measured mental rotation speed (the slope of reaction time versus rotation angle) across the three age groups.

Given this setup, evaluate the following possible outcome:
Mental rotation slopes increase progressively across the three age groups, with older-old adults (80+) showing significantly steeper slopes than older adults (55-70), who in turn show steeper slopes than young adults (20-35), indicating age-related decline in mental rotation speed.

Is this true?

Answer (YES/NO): NO